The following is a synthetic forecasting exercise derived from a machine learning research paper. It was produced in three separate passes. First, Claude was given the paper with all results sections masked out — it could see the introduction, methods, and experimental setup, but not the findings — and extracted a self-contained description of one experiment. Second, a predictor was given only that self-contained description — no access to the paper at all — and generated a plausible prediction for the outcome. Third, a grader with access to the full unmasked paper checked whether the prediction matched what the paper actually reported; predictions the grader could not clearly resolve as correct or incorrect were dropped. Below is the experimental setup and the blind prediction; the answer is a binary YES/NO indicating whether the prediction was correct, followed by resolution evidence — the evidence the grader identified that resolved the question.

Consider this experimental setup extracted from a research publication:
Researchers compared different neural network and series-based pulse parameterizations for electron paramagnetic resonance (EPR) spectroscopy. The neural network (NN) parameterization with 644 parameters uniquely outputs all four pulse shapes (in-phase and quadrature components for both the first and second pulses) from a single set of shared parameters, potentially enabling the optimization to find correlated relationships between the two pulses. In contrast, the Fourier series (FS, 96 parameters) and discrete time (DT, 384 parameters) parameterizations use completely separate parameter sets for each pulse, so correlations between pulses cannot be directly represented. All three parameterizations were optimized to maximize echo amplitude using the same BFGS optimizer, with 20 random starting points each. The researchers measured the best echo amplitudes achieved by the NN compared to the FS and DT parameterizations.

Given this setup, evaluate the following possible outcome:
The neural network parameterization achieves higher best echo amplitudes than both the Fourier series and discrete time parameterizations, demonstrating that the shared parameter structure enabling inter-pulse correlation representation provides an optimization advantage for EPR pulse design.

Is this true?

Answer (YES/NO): NO